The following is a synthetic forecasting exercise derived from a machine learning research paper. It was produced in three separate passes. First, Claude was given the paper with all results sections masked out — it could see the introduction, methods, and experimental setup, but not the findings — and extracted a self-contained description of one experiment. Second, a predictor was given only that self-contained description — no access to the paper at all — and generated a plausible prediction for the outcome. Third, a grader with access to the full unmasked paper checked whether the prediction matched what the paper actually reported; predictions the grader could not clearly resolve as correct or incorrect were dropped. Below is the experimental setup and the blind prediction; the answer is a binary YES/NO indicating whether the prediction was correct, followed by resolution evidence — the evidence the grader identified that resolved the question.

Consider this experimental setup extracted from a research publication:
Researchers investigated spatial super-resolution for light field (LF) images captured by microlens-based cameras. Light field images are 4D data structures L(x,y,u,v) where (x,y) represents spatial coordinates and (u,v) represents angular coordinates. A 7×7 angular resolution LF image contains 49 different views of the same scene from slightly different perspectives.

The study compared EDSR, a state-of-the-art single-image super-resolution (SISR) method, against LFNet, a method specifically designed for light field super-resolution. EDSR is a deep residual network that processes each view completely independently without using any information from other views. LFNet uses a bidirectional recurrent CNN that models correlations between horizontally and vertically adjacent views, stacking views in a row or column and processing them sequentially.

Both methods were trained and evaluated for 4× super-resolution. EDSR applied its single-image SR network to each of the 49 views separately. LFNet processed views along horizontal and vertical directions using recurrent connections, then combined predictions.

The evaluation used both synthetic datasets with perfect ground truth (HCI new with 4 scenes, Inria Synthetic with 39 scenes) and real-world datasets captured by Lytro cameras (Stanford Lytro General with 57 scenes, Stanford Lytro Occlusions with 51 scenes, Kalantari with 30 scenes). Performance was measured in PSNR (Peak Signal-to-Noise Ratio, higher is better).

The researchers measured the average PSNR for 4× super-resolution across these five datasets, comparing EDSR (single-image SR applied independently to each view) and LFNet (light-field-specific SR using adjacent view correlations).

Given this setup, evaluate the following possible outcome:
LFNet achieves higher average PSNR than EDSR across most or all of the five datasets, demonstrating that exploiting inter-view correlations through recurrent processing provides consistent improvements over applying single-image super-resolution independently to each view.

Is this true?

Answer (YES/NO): NO